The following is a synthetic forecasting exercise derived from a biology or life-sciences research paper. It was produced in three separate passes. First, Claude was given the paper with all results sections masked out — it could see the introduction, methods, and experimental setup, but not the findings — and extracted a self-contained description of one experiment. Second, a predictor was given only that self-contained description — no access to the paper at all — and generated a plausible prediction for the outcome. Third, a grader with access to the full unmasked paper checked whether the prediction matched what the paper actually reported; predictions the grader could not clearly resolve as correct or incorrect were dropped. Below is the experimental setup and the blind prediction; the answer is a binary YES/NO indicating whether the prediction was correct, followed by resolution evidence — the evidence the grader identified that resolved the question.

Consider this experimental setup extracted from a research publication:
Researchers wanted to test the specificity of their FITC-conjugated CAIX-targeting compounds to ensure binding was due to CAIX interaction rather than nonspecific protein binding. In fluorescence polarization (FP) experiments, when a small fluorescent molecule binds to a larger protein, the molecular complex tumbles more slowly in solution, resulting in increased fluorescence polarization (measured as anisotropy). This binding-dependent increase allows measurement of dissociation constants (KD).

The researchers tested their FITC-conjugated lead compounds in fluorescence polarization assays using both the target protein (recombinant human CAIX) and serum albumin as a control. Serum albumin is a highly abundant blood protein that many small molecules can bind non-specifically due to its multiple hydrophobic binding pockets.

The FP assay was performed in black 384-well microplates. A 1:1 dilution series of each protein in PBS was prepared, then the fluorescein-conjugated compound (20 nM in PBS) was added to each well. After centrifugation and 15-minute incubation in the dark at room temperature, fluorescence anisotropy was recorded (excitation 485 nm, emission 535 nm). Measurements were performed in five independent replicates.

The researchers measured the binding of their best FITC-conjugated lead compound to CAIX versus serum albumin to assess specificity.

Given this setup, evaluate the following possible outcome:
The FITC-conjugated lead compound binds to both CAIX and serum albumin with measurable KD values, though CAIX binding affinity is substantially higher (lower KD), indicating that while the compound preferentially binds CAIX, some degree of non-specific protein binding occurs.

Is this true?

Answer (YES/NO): YES